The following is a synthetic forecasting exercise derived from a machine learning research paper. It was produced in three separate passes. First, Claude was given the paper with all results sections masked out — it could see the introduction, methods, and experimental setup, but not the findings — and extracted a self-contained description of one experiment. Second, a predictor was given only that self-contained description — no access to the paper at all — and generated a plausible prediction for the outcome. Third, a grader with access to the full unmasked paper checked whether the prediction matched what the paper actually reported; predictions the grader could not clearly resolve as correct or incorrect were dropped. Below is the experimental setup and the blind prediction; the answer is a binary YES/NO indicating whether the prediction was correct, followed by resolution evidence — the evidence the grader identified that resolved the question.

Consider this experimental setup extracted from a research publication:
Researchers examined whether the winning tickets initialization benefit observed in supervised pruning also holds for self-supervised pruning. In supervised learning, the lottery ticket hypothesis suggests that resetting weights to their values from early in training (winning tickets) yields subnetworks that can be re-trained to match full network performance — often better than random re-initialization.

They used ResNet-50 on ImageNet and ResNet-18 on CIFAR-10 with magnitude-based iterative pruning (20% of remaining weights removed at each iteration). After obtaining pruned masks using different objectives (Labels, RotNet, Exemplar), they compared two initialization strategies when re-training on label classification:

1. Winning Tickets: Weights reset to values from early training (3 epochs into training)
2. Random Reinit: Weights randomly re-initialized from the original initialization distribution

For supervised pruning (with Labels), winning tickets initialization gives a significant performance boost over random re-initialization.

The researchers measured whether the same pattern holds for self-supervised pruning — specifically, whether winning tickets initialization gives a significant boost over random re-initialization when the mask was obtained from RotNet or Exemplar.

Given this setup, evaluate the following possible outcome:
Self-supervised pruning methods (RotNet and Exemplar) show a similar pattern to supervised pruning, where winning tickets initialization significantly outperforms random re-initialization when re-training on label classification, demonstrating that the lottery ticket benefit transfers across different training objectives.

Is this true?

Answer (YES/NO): NO